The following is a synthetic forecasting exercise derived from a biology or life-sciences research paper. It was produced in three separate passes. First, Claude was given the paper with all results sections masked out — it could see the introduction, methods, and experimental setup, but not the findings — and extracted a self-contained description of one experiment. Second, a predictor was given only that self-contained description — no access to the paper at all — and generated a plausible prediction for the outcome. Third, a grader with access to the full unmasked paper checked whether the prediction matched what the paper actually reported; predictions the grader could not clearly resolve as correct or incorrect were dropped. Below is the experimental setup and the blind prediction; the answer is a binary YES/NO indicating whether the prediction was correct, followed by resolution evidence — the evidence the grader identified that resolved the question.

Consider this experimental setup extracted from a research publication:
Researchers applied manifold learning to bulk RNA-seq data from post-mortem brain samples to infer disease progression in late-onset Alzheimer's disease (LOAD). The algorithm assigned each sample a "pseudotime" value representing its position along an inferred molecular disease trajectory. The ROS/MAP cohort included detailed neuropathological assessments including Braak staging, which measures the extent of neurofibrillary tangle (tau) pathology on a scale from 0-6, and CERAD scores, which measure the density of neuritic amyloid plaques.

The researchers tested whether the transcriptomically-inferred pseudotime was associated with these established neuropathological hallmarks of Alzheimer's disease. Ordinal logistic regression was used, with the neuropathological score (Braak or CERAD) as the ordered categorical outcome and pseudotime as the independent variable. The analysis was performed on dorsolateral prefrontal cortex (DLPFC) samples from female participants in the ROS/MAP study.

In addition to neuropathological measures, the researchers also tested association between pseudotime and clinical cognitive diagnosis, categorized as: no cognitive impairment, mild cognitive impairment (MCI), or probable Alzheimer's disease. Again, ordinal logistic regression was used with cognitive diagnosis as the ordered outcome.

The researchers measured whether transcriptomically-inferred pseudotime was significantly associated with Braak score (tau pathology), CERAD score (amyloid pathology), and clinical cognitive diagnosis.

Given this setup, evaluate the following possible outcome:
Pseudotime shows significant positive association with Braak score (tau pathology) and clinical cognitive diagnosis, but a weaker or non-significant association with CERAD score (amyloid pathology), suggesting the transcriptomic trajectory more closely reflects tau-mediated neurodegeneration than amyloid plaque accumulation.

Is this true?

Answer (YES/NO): NO